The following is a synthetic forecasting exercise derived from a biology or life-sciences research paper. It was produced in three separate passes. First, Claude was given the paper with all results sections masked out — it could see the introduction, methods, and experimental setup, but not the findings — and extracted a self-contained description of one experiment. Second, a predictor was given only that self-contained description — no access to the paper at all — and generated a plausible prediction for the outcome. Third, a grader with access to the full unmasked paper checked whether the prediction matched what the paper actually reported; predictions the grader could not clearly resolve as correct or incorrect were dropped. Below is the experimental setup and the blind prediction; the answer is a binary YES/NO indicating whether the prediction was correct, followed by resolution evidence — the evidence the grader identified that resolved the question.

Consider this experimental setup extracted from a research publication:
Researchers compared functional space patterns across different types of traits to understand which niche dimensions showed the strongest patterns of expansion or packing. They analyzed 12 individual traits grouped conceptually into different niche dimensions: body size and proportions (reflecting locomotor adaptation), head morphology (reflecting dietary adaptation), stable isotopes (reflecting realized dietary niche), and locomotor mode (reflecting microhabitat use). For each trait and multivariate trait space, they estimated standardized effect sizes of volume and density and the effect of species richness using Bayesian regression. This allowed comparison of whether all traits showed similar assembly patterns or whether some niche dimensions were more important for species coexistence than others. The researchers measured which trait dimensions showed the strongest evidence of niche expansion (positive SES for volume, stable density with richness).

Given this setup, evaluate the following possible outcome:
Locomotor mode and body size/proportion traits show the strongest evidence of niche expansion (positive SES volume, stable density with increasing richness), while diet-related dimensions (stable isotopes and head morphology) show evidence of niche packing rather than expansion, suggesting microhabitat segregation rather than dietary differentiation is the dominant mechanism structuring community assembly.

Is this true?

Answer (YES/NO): NO